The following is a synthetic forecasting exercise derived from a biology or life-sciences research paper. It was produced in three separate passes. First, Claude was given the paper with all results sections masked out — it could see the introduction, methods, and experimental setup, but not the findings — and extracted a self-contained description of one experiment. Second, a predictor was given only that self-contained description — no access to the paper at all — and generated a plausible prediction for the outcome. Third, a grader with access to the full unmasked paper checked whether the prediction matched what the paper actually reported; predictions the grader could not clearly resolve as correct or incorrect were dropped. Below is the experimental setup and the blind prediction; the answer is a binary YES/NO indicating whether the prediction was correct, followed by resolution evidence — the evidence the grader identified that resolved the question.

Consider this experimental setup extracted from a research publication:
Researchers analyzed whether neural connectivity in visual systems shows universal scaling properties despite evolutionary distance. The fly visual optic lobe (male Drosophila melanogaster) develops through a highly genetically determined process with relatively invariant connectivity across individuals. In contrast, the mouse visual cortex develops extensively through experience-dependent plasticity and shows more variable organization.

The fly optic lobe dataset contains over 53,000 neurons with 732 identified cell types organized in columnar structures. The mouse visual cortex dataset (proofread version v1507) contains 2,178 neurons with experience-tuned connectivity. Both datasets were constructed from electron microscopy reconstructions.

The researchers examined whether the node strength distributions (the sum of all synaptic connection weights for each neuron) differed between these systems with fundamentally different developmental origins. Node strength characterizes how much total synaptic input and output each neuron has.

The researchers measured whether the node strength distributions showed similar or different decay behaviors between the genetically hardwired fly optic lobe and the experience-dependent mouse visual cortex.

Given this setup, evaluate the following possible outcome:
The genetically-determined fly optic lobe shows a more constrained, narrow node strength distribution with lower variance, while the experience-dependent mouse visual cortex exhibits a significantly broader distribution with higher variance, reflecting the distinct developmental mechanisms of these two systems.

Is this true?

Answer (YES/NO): NO